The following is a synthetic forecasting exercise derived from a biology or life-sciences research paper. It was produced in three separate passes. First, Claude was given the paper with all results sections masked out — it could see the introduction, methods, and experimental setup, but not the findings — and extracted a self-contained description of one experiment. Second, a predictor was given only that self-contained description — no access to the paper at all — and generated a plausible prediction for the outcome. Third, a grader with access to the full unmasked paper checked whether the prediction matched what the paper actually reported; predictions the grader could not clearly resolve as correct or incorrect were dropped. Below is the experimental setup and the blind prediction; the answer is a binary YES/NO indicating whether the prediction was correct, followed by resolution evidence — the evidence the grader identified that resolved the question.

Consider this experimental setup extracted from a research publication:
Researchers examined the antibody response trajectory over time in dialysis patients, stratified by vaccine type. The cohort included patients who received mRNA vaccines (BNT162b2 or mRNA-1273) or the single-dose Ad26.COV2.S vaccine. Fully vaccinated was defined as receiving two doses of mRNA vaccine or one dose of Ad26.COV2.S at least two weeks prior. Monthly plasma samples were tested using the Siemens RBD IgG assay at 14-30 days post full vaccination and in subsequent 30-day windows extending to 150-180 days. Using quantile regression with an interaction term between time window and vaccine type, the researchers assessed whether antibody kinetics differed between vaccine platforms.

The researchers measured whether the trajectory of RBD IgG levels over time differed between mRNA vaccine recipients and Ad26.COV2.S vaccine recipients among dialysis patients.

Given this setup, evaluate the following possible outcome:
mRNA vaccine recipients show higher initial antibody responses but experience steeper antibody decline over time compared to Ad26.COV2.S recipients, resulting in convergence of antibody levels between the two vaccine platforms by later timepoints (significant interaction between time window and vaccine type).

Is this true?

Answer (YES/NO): NO